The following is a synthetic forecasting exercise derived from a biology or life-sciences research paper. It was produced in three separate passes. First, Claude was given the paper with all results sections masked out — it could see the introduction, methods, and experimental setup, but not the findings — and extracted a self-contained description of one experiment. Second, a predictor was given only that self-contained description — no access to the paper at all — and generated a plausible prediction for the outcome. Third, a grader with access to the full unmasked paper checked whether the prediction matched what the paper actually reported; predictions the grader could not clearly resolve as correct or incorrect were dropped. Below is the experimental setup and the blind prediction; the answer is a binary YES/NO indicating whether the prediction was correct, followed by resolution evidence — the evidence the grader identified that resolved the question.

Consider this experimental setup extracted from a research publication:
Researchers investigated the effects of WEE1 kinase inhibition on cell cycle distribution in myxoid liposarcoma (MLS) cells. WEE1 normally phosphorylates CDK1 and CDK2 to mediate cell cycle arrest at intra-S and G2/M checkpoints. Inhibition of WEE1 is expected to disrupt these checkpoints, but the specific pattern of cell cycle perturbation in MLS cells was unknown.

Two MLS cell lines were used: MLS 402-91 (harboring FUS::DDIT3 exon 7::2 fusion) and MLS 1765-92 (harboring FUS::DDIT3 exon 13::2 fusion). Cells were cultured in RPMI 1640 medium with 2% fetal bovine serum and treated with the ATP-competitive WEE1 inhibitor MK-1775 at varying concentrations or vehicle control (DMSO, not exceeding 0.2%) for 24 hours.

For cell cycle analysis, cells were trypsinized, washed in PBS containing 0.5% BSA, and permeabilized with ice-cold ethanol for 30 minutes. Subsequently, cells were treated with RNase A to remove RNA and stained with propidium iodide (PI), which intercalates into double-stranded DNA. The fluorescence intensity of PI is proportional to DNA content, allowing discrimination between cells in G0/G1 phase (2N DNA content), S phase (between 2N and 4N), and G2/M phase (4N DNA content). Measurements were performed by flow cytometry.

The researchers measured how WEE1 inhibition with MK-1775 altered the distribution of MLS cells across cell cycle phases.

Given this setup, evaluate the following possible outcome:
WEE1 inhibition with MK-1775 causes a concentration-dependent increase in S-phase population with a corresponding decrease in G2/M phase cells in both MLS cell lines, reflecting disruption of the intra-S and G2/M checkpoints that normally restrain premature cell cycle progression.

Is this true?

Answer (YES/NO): NO